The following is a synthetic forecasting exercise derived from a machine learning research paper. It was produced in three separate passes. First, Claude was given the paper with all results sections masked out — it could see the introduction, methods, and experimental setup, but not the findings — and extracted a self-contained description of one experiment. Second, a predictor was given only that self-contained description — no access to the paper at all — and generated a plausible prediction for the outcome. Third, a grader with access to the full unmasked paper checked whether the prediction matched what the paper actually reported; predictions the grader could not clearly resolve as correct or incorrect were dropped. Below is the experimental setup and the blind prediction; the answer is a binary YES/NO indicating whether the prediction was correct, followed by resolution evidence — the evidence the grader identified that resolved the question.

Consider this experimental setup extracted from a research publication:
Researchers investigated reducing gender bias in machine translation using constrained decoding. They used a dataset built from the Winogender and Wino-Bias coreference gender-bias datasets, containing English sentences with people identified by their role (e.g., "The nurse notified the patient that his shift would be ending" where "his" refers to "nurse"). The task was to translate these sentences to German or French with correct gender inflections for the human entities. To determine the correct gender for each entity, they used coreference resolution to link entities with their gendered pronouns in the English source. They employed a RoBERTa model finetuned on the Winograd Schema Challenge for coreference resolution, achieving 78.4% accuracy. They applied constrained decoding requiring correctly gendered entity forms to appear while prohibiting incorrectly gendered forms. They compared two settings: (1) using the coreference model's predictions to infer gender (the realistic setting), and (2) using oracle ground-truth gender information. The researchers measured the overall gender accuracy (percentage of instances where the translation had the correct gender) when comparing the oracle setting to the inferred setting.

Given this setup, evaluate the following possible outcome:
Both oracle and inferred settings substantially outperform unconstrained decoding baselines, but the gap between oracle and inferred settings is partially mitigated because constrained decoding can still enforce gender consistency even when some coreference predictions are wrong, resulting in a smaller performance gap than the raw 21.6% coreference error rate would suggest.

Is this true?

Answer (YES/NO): YES